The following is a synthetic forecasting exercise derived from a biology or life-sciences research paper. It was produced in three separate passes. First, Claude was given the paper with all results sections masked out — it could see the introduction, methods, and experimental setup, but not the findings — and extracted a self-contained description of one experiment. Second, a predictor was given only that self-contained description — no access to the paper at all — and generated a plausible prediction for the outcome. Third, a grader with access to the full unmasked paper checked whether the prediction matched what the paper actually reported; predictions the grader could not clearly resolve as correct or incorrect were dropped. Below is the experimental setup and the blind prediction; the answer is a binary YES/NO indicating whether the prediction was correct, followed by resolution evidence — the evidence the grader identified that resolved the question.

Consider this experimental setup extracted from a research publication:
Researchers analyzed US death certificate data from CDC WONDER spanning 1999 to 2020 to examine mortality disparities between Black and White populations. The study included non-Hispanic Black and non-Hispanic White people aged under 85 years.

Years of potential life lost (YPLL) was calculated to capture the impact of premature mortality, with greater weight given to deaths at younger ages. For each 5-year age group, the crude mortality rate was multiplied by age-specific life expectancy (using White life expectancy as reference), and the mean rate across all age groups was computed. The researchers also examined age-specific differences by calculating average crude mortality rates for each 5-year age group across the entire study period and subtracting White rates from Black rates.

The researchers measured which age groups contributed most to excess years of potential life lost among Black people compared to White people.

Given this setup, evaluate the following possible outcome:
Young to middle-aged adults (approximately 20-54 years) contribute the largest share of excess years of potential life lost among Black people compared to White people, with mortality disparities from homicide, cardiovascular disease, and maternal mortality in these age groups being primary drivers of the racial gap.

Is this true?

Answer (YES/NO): NO